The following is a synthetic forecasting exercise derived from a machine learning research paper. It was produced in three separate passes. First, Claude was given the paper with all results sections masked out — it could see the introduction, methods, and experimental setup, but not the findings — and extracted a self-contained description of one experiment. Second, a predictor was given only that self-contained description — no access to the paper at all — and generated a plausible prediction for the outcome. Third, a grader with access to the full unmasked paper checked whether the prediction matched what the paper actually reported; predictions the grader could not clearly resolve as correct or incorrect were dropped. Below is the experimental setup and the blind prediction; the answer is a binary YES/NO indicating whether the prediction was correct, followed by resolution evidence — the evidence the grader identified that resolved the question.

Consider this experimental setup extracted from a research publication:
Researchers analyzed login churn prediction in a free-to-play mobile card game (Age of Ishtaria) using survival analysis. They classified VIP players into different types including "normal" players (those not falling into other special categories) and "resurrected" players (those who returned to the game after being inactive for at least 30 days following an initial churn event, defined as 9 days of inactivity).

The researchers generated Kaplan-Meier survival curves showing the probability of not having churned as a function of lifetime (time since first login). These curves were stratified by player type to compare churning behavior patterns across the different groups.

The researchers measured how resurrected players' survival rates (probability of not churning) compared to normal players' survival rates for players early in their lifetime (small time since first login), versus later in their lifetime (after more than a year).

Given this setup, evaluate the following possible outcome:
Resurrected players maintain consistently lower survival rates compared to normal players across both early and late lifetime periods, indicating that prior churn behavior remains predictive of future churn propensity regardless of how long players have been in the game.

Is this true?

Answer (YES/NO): NO